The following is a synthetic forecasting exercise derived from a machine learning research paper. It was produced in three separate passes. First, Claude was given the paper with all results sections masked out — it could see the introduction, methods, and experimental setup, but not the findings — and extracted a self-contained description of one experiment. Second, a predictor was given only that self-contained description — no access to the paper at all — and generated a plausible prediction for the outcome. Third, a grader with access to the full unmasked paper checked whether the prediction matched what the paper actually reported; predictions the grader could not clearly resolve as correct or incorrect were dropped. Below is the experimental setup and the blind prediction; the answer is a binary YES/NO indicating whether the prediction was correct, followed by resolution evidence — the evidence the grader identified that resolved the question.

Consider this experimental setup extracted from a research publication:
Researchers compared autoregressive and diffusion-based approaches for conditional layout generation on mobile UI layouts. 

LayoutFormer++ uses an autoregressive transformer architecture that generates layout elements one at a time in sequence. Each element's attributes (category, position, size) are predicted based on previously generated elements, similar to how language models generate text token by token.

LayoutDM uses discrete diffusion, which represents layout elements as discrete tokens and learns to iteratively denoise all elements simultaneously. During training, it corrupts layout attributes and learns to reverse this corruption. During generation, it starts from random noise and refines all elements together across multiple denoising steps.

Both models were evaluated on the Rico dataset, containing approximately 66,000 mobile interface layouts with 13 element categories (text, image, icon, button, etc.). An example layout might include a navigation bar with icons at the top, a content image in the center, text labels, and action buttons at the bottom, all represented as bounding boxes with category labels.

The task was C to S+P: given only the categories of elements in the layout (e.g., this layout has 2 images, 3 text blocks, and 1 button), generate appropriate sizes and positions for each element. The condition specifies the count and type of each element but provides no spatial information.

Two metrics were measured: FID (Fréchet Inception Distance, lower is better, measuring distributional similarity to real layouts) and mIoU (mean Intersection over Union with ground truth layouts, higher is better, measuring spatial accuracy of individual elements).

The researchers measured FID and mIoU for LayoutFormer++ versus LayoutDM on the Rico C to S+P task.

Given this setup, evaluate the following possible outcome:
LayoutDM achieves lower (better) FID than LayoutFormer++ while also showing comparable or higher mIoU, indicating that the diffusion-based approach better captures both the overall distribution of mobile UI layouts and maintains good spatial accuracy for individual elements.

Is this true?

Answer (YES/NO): NO